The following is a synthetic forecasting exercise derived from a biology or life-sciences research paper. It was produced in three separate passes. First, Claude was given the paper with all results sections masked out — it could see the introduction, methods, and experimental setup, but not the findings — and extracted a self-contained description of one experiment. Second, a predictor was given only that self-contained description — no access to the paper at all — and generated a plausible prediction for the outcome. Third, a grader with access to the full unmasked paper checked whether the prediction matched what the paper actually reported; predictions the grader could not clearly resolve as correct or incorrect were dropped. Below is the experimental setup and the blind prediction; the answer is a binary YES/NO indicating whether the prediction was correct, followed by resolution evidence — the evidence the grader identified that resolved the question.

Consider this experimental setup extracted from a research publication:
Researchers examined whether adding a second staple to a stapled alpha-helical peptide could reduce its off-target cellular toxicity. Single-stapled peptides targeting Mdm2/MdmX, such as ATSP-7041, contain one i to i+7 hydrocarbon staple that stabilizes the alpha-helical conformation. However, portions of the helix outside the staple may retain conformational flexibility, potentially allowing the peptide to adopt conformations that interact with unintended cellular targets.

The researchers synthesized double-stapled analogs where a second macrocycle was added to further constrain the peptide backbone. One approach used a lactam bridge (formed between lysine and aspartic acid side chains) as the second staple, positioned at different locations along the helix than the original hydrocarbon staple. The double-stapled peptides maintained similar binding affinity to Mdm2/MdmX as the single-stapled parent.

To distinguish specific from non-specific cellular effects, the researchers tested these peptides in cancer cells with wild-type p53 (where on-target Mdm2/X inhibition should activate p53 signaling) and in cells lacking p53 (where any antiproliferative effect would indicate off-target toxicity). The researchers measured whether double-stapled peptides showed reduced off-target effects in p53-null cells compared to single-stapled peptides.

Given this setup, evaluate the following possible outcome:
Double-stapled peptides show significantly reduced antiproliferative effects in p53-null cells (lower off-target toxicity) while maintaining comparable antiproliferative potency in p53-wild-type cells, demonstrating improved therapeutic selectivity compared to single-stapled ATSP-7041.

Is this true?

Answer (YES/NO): YES